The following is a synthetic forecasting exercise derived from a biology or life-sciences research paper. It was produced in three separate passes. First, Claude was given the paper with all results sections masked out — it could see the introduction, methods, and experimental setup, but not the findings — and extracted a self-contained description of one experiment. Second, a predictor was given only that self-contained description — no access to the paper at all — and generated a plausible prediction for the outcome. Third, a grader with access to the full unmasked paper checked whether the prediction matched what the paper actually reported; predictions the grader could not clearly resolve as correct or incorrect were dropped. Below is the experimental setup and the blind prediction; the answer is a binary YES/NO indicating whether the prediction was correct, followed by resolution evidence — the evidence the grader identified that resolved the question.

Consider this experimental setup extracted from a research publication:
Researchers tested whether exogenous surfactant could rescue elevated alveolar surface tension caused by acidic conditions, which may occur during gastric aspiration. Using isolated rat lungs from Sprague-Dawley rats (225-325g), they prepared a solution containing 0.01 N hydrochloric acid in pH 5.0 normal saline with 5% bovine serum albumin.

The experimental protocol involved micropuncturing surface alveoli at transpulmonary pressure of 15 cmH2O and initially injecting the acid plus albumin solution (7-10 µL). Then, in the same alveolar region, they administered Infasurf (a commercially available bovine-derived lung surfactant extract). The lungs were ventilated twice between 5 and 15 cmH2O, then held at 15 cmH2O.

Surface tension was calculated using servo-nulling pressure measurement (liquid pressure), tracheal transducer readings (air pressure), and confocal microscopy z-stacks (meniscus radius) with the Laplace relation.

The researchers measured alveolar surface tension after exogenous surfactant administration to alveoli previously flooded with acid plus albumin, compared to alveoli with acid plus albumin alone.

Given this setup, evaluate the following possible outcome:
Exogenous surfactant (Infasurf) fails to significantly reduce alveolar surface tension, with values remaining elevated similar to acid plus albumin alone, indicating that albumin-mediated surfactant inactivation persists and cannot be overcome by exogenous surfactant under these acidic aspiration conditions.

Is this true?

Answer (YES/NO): NO